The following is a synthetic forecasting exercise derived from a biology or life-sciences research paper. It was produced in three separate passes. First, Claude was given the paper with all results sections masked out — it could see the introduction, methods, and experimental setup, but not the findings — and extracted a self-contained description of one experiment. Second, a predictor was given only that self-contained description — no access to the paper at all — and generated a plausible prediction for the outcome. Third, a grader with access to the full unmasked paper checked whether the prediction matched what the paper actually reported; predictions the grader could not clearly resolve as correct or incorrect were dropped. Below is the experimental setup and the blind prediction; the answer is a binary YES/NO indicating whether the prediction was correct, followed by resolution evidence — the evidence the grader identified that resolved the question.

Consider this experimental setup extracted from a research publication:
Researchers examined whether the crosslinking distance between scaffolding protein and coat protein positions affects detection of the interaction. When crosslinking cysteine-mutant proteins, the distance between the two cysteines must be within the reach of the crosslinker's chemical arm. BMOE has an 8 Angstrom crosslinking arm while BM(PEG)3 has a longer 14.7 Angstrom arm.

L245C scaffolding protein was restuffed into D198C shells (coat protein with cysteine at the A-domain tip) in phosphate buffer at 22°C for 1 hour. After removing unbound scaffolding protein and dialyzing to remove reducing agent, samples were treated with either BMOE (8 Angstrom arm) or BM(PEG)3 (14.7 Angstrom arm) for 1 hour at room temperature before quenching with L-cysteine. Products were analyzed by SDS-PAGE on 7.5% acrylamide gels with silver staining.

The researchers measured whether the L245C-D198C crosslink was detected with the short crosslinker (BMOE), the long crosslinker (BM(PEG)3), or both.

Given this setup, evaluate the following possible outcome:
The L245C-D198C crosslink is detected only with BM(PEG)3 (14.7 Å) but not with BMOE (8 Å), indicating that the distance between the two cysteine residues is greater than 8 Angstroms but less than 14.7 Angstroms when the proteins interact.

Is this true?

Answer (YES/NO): NO